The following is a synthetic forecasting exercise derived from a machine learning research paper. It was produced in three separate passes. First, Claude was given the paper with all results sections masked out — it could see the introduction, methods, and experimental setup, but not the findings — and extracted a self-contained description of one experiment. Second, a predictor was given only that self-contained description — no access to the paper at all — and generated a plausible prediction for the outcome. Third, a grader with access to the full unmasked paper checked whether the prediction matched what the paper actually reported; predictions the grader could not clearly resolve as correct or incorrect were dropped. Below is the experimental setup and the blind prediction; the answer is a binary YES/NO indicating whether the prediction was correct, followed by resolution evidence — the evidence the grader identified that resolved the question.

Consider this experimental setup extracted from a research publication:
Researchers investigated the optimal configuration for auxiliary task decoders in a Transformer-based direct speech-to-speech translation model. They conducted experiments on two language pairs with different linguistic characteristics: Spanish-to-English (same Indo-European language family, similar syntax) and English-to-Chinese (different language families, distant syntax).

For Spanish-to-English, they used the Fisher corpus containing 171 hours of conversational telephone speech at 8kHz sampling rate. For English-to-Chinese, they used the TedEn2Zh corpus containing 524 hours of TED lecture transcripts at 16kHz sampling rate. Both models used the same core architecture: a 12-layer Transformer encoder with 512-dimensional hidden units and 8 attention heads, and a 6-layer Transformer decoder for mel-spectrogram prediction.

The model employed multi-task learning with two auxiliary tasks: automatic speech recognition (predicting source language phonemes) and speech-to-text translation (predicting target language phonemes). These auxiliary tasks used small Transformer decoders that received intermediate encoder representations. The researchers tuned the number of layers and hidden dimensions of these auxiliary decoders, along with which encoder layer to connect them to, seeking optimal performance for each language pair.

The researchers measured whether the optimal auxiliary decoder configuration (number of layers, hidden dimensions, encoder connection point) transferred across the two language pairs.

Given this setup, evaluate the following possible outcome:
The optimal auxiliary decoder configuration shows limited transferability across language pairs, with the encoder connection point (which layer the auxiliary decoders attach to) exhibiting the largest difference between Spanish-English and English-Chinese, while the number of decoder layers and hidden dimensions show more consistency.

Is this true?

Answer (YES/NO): NO